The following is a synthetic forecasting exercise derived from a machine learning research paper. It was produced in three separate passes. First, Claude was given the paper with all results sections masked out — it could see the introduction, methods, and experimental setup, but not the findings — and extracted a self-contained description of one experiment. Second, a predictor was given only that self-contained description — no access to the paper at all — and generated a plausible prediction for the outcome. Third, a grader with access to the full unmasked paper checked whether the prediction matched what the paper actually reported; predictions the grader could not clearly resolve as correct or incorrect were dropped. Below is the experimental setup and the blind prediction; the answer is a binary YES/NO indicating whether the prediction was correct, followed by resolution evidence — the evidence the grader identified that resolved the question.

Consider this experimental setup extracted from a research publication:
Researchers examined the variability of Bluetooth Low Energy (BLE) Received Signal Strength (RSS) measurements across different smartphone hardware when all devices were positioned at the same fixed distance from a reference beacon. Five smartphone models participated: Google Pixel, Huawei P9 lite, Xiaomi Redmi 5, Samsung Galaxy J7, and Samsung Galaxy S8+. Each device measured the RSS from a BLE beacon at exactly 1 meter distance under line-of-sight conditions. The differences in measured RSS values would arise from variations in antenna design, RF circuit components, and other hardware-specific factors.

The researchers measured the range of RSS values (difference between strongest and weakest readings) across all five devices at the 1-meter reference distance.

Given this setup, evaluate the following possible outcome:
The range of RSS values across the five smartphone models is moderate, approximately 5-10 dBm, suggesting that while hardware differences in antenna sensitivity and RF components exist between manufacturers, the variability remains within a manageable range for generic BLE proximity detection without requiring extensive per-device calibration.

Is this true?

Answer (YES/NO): NO